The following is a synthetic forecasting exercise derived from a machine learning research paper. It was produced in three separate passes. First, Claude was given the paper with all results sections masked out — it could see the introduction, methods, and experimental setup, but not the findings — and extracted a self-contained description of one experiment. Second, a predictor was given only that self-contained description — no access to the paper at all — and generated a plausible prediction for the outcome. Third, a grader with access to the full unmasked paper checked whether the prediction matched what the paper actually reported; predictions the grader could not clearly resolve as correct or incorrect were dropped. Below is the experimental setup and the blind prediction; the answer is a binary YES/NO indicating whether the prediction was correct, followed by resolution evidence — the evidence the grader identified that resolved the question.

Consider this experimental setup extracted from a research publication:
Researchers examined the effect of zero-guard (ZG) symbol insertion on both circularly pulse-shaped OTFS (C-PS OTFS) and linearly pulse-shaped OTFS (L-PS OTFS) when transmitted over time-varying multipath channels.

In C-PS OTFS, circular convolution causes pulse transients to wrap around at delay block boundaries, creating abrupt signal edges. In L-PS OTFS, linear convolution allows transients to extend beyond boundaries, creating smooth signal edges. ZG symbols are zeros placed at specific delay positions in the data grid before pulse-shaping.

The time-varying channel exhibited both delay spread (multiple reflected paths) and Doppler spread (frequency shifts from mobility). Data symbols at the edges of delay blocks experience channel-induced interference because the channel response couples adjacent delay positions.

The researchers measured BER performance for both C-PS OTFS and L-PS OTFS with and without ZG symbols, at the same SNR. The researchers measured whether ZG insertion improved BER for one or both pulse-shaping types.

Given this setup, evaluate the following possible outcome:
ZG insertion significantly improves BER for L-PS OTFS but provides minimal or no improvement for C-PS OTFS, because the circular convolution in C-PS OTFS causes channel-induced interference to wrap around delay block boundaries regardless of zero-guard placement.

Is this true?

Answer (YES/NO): NO